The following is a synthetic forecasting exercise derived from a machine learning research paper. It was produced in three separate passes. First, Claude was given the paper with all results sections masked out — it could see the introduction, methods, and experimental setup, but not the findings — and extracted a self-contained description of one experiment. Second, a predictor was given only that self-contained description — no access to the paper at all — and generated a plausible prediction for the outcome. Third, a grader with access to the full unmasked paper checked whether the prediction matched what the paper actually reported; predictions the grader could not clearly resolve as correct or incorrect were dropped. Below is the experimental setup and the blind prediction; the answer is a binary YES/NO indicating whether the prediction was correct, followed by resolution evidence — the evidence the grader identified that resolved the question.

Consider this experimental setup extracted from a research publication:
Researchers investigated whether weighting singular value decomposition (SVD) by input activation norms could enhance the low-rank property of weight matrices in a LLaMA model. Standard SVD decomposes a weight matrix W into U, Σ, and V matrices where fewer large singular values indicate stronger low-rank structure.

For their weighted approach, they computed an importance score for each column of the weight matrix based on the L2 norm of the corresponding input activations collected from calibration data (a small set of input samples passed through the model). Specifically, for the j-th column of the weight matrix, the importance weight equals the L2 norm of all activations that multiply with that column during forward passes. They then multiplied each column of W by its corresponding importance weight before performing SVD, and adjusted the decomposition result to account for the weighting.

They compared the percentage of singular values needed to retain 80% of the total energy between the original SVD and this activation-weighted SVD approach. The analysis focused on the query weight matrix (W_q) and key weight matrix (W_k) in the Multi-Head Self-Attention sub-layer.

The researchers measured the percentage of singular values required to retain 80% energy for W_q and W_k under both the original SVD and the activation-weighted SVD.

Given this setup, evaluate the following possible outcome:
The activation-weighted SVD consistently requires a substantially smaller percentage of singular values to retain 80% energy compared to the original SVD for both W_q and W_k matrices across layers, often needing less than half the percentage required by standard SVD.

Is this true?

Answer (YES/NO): YES